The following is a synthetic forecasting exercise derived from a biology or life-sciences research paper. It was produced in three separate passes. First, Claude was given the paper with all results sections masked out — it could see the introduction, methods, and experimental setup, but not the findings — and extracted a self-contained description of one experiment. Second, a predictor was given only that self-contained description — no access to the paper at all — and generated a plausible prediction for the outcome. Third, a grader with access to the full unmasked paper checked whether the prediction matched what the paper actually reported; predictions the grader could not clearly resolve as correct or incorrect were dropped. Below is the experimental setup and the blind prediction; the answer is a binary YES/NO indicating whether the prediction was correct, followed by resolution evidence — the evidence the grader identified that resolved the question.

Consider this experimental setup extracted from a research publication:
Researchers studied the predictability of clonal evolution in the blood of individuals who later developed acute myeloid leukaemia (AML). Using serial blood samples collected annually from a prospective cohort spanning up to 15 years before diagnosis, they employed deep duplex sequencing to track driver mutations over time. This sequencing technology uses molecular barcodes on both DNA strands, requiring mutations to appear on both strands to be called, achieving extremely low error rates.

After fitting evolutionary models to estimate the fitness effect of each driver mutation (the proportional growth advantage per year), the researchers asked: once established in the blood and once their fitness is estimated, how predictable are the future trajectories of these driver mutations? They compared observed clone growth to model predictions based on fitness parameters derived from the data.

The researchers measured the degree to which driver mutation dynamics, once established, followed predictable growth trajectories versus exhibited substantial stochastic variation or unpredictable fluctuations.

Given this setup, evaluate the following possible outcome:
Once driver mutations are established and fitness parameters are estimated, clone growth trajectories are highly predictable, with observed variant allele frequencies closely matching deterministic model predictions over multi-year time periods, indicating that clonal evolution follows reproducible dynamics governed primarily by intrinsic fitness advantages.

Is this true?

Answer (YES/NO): YES